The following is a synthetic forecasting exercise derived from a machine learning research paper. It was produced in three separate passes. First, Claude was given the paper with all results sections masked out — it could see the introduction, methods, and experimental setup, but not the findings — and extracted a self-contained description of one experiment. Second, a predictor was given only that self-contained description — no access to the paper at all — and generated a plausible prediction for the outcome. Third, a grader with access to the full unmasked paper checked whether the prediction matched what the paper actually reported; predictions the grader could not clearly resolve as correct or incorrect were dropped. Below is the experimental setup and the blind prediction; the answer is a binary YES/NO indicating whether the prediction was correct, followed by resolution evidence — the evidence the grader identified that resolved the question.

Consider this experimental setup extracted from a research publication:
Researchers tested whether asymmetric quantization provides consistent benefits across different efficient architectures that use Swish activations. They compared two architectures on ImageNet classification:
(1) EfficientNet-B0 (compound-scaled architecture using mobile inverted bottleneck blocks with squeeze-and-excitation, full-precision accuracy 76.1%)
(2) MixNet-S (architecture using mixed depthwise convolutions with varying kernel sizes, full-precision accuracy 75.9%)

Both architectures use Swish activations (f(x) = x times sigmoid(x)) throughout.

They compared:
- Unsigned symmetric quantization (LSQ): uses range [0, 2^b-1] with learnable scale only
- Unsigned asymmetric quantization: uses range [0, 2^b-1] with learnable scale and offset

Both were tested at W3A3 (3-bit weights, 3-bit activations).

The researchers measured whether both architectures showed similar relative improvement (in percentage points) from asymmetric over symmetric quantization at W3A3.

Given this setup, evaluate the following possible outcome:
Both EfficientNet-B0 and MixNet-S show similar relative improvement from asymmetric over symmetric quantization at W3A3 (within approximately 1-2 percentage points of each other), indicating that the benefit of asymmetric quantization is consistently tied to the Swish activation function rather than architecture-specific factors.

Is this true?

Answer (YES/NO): YES